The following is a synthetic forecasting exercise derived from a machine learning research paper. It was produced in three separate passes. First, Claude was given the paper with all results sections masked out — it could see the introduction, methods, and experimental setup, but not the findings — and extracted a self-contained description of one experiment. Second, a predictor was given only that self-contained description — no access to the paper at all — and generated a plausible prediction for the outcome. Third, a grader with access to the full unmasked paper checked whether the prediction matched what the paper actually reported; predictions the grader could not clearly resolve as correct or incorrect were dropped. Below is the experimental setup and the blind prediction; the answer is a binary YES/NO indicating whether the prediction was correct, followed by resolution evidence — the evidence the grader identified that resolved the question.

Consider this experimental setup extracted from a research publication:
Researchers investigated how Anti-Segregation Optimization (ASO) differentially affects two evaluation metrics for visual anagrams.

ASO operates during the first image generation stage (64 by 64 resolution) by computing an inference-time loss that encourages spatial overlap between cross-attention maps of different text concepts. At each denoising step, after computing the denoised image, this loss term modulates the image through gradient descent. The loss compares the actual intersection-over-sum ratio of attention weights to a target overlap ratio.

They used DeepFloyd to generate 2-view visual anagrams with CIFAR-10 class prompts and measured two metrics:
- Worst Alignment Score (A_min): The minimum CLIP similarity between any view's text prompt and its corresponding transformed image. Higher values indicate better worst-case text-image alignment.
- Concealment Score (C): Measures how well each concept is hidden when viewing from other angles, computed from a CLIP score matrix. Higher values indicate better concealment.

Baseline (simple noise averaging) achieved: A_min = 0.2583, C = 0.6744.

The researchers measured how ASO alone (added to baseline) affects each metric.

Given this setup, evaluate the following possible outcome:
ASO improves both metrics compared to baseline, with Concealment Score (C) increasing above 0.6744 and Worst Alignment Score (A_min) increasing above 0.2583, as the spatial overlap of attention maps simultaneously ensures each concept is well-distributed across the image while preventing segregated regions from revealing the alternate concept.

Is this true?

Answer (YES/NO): YES